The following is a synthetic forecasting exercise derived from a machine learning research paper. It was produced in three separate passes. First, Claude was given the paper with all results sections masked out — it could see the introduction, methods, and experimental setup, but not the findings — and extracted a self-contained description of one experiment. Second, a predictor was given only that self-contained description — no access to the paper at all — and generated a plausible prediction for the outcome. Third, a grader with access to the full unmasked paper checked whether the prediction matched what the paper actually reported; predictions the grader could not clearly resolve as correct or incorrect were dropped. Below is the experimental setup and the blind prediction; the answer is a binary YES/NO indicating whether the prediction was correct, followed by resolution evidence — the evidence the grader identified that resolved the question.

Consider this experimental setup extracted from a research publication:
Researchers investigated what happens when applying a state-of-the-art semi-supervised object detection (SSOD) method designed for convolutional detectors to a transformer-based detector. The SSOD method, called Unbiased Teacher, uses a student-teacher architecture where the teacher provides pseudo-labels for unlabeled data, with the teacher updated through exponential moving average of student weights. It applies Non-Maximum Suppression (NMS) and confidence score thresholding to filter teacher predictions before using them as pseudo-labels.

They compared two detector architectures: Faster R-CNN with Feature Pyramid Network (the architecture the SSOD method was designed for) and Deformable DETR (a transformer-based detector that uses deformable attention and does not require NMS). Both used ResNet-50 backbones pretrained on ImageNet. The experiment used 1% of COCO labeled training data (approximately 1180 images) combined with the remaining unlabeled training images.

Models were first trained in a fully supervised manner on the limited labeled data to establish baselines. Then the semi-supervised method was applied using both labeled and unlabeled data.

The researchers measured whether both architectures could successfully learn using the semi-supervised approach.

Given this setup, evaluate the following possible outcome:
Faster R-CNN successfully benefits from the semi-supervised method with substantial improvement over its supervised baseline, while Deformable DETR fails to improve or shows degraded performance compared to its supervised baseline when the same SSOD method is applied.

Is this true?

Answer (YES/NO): YES